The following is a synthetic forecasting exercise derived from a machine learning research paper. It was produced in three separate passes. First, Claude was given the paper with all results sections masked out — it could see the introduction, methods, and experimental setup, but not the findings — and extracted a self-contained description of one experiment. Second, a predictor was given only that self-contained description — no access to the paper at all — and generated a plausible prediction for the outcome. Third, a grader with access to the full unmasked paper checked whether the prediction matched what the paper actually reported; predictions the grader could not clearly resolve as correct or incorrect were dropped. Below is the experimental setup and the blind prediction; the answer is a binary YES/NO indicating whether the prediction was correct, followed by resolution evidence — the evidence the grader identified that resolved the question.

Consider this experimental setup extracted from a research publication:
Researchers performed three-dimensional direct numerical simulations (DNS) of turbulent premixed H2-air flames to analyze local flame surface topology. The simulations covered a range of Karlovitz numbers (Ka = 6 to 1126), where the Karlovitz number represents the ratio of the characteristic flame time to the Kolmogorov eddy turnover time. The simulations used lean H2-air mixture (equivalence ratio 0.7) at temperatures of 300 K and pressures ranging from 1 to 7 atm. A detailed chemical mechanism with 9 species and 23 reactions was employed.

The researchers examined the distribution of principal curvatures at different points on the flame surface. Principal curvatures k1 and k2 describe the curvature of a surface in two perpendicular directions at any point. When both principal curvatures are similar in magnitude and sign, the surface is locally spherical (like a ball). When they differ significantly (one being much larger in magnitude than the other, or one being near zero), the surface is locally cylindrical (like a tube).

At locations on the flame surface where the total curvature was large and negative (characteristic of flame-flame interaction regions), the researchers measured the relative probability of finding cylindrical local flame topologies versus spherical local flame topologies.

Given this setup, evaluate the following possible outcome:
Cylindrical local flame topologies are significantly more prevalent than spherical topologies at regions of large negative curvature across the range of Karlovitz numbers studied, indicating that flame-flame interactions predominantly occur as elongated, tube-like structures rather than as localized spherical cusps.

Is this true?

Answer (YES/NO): YES